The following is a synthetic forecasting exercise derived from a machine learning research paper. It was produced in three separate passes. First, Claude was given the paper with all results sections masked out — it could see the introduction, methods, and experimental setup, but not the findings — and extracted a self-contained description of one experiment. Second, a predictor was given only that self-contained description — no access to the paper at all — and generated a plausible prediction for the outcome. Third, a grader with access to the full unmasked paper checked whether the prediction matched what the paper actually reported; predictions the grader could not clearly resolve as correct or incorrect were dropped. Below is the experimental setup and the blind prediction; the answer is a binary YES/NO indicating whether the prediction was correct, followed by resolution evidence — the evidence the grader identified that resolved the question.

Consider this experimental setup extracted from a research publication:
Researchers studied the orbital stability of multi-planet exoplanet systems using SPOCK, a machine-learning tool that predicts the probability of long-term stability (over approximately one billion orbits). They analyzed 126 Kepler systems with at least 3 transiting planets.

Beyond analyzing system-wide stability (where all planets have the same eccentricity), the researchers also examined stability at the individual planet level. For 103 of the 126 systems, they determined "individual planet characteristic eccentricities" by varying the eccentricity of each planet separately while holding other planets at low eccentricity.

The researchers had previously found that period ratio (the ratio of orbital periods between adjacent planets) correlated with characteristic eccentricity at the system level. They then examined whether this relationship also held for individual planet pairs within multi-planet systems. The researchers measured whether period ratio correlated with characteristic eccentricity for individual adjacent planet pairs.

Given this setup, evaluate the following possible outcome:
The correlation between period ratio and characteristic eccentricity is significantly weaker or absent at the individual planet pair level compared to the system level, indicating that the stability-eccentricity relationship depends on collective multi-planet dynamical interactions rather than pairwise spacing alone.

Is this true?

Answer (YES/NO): NO